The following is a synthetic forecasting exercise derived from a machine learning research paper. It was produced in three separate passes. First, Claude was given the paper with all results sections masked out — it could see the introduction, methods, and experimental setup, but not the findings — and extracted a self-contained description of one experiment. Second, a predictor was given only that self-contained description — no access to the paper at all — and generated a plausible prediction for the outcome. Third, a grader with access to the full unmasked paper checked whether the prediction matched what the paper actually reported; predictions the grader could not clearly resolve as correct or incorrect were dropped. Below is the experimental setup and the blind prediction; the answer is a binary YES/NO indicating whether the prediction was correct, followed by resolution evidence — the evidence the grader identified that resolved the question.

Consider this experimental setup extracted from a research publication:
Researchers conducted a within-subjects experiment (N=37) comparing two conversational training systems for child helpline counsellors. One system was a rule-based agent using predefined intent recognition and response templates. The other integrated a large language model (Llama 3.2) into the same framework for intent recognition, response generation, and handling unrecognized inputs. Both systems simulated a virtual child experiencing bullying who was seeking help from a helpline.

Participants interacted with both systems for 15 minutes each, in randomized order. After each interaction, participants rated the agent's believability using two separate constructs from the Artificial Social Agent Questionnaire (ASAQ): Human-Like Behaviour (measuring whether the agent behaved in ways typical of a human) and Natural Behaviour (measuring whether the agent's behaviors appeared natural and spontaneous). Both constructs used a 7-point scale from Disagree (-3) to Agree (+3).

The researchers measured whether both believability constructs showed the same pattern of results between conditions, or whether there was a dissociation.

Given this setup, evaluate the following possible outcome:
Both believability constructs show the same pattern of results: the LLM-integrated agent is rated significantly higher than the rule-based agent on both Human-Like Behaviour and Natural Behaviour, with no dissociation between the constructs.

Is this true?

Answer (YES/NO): NO